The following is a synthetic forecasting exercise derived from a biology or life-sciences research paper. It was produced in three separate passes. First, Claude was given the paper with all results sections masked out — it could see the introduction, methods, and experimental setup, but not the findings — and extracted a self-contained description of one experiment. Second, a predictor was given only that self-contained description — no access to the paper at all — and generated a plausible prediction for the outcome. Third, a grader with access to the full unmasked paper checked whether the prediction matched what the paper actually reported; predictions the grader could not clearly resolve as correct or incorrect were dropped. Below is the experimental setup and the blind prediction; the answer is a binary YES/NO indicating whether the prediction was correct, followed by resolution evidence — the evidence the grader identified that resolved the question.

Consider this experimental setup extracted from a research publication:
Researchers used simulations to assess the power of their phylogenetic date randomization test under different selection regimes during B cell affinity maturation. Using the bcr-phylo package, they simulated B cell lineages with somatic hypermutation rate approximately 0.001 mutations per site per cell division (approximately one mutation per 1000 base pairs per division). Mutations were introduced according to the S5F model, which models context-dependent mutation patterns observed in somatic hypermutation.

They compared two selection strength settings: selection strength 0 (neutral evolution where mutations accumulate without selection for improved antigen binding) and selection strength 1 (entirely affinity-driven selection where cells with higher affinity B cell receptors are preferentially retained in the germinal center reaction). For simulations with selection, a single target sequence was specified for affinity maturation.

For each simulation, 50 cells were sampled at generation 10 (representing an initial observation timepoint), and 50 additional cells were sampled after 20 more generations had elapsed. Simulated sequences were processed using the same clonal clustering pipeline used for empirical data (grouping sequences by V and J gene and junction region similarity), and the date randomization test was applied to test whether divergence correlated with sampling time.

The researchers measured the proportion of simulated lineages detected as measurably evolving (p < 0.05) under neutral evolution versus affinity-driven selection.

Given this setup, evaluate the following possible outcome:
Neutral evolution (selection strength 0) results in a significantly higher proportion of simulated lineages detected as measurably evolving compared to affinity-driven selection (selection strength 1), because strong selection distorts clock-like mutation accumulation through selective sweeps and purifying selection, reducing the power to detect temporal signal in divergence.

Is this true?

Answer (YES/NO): YES